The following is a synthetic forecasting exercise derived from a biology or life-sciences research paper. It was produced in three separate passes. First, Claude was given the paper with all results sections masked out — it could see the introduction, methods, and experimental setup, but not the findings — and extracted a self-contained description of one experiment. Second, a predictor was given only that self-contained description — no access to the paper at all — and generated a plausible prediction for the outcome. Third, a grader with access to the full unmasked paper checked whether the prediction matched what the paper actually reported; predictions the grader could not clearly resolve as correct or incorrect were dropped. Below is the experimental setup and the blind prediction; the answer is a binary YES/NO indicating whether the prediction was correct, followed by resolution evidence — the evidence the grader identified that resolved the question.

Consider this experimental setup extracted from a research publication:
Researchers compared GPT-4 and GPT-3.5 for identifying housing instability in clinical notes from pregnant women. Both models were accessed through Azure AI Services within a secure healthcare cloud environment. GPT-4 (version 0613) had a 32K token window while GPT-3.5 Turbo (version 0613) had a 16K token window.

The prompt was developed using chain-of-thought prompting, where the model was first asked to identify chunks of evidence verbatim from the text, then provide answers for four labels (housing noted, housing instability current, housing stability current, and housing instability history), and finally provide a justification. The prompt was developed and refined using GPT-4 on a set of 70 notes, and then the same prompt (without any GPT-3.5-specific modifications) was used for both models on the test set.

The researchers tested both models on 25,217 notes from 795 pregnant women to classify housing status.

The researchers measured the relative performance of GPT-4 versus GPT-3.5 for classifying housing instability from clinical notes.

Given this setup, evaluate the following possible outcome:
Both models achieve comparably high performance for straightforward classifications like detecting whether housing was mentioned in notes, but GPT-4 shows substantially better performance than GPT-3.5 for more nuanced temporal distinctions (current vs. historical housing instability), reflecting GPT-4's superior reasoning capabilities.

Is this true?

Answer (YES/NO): NO